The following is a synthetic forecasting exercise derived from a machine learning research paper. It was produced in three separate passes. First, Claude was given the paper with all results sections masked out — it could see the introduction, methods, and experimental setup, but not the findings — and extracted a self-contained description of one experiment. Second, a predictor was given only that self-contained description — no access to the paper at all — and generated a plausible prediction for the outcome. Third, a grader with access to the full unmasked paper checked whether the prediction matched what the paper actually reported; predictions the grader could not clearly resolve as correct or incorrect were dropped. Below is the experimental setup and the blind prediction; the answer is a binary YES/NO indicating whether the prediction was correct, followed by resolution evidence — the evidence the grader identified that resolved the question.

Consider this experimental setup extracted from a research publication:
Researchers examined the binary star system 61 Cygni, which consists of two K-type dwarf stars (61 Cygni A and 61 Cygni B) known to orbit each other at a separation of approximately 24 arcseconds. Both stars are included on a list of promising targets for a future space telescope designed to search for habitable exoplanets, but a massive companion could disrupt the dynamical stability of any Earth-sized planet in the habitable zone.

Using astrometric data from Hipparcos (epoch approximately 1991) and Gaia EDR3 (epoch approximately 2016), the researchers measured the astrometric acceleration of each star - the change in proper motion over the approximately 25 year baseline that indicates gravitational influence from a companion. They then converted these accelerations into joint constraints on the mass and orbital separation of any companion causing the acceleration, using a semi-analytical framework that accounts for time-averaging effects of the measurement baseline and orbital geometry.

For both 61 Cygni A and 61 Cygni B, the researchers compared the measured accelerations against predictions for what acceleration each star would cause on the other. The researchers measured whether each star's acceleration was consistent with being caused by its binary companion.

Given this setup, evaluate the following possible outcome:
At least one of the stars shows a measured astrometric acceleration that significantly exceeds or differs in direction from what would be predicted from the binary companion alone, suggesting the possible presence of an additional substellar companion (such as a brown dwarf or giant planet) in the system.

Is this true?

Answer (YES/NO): NO